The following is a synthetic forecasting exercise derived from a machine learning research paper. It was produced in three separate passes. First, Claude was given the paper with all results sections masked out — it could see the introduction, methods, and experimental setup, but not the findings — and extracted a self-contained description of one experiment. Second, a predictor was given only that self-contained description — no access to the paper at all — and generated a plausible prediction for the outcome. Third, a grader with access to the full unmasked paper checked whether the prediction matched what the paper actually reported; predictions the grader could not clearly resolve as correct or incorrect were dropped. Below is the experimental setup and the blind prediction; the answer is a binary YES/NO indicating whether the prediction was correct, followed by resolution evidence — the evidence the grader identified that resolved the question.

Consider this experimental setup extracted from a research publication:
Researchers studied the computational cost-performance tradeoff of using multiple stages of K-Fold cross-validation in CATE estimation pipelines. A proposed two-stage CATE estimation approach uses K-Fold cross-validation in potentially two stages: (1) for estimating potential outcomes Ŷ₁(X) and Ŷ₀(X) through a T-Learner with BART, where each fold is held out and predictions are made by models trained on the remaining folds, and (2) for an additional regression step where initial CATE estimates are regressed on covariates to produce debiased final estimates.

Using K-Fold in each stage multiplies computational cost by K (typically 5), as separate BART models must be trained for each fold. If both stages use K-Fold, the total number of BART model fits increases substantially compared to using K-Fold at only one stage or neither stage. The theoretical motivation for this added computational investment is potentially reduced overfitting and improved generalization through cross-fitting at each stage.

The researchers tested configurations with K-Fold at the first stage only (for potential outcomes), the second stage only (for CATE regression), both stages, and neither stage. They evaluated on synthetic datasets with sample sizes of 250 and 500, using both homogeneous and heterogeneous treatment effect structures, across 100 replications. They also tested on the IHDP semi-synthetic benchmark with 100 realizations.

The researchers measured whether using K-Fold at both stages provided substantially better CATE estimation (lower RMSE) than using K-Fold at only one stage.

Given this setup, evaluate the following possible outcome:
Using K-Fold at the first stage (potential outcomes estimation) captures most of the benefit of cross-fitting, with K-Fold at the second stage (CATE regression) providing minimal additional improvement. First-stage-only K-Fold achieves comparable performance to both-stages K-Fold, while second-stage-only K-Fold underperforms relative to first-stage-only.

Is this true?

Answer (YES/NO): NO